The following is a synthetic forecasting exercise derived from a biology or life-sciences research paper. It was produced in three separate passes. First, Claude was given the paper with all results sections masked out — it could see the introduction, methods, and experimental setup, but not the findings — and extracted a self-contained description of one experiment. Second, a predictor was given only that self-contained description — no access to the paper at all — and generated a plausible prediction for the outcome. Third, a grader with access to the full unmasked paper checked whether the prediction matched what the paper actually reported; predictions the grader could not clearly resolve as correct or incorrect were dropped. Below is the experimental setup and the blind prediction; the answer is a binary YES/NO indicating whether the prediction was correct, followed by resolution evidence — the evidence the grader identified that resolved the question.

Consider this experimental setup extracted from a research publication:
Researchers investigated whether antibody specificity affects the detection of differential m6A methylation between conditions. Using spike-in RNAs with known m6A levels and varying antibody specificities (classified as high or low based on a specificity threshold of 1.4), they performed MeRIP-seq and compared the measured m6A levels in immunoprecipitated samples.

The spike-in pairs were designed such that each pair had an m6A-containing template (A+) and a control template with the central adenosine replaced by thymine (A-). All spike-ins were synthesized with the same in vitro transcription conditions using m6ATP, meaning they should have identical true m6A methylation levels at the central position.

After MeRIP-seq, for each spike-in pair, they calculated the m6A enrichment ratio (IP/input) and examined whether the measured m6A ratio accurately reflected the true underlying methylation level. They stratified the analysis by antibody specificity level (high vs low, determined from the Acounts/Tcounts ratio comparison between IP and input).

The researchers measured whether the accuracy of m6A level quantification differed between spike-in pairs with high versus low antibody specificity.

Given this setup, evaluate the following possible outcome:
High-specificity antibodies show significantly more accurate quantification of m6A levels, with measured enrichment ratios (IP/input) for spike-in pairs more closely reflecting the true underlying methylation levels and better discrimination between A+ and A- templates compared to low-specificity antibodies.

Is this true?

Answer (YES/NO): YES